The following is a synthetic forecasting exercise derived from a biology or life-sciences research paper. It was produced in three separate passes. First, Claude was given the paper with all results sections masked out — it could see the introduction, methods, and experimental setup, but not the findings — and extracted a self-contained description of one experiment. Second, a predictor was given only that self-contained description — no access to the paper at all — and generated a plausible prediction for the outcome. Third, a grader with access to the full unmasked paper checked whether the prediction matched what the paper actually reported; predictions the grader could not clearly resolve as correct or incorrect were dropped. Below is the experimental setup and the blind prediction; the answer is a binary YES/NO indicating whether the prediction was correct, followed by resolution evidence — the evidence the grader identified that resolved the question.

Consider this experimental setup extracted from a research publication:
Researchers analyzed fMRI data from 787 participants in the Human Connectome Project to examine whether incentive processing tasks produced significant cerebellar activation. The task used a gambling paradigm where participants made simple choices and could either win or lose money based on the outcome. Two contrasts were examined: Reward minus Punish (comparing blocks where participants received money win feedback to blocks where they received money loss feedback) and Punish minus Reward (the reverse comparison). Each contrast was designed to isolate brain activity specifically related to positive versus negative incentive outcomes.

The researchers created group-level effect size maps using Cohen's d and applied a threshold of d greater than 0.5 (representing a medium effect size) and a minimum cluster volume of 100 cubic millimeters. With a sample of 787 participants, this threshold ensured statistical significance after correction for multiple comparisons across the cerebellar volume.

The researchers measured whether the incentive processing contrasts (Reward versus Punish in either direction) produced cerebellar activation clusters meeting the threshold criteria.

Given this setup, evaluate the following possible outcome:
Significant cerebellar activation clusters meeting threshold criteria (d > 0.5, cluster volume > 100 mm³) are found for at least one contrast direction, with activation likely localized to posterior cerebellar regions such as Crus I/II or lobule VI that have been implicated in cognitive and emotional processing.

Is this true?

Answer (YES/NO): NO